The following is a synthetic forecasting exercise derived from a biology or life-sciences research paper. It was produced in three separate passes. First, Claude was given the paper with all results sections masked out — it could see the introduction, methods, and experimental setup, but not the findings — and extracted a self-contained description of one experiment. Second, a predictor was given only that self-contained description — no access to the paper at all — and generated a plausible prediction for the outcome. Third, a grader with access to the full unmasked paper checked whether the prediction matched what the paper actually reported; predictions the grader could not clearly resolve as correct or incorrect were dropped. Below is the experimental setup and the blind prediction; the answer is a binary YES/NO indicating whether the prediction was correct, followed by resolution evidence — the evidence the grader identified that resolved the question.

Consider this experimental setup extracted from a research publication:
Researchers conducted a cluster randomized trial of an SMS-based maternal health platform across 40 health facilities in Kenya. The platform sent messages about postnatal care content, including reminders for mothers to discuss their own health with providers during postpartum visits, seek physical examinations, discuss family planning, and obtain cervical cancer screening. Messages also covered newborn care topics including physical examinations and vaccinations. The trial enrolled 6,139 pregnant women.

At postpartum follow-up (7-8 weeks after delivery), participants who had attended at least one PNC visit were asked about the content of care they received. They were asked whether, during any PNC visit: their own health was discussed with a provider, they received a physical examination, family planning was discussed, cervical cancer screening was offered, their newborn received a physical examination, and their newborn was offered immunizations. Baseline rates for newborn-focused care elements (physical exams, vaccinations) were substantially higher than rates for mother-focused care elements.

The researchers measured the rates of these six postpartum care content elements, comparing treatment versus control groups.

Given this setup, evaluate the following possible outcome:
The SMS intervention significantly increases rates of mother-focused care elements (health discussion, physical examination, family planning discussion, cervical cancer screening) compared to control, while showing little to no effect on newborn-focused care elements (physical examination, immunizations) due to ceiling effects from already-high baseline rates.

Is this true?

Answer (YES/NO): NO